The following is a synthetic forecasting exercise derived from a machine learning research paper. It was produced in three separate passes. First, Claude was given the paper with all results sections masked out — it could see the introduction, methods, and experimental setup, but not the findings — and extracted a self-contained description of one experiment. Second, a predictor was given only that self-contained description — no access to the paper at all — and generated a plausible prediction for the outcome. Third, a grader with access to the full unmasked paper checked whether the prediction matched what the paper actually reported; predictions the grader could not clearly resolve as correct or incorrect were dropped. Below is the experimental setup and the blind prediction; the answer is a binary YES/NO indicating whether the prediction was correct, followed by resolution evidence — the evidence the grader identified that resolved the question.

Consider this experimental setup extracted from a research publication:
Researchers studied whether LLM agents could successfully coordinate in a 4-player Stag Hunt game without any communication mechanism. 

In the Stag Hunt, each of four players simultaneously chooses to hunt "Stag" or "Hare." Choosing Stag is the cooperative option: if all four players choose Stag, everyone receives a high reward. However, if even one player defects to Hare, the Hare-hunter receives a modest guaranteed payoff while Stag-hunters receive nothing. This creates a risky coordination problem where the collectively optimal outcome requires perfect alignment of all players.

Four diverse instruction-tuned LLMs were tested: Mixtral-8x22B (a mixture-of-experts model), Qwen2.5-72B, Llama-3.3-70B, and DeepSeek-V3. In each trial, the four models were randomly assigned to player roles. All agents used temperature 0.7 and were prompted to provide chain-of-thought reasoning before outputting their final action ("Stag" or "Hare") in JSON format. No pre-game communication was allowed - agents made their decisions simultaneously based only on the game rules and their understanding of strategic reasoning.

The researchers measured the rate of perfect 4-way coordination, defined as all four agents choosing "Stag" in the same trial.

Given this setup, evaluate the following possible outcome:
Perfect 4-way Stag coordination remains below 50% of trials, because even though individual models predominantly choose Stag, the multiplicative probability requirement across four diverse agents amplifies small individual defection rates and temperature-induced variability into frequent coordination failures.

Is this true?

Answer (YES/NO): YES